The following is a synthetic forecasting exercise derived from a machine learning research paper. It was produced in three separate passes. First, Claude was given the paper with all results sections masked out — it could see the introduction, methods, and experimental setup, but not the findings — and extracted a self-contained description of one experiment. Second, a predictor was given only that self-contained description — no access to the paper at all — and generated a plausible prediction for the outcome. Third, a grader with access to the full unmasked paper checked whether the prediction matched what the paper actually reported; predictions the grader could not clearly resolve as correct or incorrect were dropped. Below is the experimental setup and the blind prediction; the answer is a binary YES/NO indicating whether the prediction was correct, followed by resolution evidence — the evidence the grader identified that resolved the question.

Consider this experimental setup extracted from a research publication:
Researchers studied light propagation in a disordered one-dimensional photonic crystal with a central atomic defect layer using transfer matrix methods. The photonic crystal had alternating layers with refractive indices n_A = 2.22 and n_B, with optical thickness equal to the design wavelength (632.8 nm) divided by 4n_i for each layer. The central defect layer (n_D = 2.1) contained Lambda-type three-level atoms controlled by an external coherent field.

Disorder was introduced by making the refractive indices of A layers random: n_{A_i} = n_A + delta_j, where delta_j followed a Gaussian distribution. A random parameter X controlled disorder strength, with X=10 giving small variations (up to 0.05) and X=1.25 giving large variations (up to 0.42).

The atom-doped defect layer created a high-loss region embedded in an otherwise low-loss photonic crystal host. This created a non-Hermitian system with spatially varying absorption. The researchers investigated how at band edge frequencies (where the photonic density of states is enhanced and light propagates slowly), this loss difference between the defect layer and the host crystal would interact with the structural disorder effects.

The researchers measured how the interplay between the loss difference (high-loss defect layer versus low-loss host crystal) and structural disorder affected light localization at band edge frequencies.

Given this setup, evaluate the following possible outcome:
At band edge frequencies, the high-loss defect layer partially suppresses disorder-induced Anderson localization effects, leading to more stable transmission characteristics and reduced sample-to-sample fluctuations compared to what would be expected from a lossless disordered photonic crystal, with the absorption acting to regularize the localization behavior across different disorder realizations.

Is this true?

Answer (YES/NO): NO